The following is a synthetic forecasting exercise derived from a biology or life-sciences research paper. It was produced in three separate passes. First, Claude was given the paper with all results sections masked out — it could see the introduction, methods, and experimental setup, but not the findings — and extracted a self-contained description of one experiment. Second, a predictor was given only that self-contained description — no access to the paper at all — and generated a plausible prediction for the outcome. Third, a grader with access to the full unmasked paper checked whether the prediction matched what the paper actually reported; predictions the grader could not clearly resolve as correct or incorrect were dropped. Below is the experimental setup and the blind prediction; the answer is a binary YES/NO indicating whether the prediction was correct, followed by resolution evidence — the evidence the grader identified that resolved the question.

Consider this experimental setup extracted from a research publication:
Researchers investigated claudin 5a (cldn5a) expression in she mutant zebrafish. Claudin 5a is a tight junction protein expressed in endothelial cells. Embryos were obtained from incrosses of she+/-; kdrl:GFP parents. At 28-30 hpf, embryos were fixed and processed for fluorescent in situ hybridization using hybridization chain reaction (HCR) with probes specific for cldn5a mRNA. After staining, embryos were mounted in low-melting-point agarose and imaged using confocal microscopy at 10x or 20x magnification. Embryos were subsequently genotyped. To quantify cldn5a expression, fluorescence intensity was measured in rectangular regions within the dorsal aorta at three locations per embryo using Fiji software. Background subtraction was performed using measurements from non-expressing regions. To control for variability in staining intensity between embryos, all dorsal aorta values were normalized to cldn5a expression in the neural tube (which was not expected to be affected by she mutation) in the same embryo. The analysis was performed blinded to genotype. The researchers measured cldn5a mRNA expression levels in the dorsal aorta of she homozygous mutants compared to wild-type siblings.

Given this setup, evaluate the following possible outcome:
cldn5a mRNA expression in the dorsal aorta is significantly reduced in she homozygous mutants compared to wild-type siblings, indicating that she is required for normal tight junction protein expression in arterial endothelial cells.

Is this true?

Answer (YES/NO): NO